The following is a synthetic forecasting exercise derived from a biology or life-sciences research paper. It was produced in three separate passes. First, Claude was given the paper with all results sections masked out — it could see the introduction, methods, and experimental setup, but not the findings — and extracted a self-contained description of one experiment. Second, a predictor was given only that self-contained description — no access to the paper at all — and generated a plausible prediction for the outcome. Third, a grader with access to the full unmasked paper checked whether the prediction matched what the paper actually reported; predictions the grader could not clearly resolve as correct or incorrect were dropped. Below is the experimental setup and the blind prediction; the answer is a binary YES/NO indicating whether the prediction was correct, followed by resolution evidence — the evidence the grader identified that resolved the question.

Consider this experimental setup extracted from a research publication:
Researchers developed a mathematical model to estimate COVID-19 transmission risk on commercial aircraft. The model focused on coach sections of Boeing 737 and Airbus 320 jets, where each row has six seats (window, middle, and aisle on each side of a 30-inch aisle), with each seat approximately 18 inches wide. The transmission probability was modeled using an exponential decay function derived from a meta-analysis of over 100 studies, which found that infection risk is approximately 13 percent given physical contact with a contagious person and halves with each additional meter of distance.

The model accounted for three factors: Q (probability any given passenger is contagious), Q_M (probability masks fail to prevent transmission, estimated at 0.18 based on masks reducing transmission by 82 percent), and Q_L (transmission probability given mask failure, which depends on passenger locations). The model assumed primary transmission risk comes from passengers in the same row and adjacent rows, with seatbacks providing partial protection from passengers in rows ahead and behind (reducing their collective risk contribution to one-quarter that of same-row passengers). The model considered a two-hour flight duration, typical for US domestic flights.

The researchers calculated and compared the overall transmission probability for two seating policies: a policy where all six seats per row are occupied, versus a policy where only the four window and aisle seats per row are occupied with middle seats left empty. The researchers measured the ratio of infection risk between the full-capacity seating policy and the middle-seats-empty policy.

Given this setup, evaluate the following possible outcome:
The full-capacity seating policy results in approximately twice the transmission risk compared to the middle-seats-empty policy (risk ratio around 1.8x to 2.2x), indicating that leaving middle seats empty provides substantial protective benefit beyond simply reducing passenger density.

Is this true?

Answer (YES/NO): YES